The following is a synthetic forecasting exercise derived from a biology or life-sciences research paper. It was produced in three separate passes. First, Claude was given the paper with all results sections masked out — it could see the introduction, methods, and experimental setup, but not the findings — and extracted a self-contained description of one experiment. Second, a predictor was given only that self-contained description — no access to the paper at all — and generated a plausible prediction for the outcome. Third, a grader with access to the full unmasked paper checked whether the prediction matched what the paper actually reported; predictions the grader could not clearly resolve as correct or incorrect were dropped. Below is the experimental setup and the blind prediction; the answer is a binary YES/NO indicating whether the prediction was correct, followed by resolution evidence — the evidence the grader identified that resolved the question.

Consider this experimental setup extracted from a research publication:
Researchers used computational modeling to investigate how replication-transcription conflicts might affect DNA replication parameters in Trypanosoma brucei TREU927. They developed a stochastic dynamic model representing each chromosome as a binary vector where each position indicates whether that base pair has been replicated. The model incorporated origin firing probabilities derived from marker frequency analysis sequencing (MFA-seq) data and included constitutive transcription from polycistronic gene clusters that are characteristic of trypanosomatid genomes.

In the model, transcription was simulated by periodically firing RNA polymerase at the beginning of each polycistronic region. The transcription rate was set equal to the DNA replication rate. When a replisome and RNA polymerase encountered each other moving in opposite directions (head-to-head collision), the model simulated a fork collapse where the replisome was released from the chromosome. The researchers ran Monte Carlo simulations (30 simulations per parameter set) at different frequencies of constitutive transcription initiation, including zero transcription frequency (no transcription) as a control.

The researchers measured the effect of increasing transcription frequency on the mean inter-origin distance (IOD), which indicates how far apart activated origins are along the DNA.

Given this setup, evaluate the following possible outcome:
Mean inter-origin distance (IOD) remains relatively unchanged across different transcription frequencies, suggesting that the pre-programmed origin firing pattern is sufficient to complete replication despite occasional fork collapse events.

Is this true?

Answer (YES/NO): NO